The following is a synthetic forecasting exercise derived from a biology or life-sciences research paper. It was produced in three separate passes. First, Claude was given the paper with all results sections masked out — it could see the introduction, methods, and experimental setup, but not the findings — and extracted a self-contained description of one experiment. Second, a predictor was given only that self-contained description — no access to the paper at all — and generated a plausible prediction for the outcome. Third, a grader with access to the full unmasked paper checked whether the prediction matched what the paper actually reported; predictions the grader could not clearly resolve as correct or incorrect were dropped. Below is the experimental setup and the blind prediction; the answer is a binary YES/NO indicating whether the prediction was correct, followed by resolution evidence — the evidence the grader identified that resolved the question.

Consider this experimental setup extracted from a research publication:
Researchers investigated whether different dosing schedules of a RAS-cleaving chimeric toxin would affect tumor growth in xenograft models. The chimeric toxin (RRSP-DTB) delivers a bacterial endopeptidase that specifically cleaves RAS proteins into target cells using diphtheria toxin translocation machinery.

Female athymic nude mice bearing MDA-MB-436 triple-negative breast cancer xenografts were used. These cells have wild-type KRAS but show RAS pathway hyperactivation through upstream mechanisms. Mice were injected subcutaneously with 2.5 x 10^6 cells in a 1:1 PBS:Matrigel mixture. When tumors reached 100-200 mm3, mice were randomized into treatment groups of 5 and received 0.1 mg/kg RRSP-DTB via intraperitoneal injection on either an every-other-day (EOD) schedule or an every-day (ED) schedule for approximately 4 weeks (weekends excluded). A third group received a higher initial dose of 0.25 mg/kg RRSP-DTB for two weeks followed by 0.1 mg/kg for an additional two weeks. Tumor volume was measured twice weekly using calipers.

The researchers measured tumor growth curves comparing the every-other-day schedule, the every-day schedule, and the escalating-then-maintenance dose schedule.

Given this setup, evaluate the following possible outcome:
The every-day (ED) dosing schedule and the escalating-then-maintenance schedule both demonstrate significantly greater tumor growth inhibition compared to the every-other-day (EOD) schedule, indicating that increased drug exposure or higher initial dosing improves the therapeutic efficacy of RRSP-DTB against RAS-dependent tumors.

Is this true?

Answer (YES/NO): NO